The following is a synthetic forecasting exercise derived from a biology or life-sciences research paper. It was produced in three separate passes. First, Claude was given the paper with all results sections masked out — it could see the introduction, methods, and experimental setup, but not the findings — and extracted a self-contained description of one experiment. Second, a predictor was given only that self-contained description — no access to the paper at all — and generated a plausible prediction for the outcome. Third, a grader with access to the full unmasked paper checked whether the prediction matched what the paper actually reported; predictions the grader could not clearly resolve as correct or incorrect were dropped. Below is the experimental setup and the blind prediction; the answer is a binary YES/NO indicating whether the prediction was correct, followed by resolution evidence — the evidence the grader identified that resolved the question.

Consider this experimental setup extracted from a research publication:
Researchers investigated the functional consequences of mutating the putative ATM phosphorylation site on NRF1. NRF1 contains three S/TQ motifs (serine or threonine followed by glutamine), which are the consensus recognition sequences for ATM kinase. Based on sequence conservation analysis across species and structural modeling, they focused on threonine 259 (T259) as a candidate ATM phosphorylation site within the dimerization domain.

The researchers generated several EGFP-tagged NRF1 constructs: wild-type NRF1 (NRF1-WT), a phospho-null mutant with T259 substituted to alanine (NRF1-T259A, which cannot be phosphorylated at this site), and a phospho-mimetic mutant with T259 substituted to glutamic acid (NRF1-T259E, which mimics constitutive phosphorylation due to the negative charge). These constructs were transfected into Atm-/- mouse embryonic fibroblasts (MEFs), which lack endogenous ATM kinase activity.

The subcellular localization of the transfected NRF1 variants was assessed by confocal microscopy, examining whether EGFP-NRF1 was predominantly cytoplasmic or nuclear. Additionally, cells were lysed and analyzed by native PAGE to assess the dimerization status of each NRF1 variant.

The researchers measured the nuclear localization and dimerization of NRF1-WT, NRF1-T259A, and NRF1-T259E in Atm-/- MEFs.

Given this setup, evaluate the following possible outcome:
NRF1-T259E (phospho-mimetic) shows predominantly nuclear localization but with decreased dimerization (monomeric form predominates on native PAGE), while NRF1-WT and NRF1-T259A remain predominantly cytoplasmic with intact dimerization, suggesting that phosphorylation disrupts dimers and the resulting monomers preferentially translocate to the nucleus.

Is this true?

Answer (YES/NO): NO